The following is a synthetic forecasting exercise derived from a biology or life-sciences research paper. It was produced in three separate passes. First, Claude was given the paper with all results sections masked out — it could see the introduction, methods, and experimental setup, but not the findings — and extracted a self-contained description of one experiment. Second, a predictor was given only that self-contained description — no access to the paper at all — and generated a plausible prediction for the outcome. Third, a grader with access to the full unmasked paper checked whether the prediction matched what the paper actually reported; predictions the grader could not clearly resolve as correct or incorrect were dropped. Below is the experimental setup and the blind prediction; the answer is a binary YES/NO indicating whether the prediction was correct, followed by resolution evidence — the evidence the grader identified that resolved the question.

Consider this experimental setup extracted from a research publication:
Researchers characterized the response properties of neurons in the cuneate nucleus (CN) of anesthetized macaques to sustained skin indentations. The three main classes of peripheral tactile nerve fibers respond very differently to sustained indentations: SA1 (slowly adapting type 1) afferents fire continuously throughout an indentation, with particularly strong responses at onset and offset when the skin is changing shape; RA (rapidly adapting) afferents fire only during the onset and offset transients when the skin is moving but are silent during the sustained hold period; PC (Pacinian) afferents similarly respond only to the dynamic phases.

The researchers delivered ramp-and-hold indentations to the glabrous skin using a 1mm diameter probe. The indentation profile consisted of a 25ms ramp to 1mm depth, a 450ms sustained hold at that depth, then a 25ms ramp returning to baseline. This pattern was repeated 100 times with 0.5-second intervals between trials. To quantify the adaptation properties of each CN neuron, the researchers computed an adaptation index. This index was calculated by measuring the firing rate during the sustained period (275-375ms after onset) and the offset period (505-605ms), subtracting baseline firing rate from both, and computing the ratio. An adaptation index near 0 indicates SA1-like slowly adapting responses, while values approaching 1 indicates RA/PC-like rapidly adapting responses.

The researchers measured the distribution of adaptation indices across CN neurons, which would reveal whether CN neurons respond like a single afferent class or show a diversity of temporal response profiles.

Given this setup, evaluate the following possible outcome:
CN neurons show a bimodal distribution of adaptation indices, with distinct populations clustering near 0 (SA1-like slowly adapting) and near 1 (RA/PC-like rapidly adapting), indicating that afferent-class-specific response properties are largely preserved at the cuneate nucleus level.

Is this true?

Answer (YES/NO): NO